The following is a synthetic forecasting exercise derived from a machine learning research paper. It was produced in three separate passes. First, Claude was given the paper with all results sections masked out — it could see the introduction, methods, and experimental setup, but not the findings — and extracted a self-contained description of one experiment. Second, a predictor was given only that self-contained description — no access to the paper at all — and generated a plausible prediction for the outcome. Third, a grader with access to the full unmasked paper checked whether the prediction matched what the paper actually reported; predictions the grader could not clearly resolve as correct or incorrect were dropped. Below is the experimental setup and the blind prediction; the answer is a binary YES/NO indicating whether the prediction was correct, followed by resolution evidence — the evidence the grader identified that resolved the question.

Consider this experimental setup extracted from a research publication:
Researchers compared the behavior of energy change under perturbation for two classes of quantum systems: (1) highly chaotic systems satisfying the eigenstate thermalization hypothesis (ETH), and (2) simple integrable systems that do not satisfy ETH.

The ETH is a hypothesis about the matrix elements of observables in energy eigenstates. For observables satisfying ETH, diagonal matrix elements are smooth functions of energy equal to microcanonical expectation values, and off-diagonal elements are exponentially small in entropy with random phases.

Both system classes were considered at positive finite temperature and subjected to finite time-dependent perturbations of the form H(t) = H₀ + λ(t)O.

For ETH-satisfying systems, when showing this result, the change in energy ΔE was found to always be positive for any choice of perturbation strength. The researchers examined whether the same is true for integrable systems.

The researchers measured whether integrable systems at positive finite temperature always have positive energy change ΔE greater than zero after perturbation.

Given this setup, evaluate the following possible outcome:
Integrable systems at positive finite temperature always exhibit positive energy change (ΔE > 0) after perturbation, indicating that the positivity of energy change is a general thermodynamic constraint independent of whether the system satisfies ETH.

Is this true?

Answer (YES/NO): NO